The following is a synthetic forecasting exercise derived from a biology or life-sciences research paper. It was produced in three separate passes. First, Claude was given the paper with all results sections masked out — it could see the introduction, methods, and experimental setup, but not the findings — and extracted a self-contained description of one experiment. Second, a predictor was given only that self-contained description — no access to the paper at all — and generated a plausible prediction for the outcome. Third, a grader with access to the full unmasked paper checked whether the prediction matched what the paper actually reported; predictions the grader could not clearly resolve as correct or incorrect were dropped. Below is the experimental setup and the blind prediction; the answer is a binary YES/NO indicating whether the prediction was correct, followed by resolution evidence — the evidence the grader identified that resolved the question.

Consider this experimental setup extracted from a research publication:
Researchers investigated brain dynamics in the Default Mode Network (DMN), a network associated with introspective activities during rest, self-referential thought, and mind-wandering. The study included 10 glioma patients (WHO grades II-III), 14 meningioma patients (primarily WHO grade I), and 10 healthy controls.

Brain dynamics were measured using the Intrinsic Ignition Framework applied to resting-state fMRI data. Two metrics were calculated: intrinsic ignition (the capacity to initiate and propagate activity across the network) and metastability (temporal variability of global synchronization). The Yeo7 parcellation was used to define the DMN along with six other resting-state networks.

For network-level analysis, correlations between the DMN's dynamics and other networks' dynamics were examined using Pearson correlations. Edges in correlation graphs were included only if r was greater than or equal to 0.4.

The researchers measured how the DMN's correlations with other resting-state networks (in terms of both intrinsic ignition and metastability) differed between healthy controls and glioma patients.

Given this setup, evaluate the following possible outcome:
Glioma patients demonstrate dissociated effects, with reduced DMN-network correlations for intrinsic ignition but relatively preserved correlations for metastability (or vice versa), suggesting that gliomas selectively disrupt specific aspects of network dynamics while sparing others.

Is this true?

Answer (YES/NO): YES